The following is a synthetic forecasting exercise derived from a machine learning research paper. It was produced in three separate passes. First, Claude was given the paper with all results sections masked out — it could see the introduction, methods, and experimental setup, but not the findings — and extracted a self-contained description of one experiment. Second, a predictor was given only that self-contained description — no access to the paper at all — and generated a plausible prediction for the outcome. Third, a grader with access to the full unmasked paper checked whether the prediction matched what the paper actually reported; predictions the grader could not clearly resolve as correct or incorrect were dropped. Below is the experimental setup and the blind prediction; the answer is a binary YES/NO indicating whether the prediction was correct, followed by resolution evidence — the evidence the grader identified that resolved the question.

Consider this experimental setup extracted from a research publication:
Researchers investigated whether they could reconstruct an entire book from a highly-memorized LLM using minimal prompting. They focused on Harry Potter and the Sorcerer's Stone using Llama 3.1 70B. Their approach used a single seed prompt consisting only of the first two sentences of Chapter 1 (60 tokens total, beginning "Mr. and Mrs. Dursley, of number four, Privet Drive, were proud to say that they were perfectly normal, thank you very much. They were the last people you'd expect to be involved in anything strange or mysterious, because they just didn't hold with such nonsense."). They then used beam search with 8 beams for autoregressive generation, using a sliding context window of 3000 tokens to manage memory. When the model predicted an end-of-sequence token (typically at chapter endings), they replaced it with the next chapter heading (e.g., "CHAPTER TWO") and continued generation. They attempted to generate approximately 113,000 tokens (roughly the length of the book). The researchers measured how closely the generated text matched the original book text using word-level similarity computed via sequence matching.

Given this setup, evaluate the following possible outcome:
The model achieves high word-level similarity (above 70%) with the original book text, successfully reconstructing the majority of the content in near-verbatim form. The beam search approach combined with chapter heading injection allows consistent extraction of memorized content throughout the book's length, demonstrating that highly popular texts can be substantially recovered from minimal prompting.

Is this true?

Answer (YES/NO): YES